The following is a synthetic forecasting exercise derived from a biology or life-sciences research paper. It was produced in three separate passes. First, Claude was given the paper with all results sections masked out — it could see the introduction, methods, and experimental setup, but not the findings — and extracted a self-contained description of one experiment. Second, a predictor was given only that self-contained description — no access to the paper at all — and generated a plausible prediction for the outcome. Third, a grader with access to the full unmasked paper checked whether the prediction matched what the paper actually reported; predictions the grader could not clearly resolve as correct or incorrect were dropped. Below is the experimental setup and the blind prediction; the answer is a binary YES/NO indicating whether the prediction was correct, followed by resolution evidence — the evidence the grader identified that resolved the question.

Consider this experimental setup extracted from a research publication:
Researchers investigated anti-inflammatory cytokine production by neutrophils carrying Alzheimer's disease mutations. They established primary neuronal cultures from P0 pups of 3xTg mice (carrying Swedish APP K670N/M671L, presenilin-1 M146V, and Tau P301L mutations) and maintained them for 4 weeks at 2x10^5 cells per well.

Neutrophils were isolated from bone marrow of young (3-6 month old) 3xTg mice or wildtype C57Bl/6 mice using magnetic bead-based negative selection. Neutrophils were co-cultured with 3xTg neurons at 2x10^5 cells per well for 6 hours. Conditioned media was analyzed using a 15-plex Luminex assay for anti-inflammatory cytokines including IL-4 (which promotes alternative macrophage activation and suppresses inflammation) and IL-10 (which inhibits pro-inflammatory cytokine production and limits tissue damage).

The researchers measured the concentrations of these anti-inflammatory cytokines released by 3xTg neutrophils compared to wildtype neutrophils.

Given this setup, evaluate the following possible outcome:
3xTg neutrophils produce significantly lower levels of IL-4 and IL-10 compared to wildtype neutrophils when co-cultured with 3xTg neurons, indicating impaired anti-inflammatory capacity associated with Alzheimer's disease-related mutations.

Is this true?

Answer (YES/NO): NO